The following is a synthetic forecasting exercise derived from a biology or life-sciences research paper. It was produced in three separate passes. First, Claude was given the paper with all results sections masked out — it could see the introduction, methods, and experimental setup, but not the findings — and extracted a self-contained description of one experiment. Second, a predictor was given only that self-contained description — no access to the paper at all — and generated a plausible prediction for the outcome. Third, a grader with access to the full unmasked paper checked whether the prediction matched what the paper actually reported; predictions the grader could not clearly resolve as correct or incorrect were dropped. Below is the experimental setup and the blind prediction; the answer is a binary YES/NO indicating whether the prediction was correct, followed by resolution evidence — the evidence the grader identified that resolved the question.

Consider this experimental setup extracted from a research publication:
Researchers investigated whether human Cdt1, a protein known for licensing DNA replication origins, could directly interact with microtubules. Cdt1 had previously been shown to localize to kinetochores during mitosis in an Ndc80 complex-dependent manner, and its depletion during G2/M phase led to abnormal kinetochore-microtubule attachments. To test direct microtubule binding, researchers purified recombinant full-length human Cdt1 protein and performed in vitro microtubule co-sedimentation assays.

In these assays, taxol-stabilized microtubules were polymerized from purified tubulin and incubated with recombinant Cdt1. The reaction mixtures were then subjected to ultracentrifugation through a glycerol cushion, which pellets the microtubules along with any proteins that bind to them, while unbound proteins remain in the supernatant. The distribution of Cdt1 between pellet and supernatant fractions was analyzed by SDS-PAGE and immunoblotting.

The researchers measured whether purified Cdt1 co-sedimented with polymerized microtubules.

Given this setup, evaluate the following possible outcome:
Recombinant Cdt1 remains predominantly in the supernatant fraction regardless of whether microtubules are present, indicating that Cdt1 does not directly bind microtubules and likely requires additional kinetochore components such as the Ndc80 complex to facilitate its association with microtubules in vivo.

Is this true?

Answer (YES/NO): NO